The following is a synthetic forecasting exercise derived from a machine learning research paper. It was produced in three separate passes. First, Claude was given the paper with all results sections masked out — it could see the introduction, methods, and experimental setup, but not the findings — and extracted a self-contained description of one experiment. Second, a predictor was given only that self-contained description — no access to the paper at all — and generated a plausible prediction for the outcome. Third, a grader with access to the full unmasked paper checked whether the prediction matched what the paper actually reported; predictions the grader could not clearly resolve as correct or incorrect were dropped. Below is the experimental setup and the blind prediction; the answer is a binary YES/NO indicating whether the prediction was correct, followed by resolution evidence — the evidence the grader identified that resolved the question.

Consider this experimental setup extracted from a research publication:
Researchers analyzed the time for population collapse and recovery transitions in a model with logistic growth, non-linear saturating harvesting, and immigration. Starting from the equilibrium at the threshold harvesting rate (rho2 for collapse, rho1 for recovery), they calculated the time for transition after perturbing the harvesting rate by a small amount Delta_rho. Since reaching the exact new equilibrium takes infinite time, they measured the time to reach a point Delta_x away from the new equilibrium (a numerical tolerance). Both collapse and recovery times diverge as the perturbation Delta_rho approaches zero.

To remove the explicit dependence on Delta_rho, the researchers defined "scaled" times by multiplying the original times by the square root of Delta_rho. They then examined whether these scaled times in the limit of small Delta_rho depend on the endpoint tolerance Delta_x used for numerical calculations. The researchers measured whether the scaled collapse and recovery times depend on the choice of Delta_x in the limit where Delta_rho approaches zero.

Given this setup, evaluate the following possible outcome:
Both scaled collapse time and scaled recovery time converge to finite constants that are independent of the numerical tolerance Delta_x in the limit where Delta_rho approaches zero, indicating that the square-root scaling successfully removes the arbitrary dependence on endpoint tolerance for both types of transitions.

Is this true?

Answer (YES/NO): YES